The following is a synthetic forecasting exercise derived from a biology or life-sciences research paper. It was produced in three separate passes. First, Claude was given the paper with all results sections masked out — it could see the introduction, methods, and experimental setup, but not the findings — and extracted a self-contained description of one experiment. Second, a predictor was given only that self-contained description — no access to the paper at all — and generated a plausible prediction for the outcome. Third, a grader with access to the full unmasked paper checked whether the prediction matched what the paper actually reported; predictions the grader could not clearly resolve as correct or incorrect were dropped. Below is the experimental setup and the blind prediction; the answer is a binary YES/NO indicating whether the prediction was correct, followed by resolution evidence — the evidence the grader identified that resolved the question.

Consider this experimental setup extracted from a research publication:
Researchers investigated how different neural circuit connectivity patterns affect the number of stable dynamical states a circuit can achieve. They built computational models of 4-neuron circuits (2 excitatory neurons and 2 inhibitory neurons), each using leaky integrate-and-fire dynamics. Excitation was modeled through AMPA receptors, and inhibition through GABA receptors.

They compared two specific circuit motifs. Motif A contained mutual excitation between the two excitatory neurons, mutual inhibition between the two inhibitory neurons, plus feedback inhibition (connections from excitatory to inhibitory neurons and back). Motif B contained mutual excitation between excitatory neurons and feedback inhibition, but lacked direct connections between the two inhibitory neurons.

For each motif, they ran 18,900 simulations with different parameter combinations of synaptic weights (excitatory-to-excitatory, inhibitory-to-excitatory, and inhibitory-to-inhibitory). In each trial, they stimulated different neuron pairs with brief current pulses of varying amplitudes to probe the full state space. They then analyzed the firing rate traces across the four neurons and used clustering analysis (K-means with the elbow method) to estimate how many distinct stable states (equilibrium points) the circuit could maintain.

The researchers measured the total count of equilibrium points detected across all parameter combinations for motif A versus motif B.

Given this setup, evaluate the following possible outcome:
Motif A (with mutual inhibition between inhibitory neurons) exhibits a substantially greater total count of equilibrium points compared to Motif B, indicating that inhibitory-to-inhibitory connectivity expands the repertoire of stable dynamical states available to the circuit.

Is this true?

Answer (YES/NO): YES